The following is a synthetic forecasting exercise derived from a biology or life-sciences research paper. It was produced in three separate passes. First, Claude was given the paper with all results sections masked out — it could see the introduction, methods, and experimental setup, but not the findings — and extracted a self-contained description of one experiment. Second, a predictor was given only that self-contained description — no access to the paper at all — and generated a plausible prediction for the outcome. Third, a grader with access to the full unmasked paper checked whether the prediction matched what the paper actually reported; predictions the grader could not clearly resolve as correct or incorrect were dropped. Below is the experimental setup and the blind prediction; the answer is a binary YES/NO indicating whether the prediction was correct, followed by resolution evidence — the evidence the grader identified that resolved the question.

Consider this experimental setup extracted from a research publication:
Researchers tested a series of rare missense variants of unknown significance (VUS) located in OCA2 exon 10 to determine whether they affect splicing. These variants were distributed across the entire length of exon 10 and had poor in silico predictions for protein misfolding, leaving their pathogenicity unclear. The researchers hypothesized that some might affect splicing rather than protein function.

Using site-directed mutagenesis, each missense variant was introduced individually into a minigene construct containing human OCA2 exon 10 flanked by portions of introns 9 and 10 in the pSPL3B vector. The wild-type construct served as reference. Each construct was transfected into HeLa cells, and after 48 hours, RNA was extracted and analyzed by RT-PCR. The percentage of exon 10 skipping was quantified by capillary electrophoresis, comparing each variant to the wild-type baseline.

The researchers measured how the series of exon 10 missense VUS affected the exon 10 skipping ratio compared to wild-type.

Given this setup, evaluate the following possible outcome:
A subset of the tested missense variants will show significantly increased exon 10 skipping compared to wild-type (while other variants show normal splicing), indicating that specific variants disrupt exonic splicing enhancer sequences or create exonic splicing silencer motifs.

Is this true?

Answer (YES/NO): NO